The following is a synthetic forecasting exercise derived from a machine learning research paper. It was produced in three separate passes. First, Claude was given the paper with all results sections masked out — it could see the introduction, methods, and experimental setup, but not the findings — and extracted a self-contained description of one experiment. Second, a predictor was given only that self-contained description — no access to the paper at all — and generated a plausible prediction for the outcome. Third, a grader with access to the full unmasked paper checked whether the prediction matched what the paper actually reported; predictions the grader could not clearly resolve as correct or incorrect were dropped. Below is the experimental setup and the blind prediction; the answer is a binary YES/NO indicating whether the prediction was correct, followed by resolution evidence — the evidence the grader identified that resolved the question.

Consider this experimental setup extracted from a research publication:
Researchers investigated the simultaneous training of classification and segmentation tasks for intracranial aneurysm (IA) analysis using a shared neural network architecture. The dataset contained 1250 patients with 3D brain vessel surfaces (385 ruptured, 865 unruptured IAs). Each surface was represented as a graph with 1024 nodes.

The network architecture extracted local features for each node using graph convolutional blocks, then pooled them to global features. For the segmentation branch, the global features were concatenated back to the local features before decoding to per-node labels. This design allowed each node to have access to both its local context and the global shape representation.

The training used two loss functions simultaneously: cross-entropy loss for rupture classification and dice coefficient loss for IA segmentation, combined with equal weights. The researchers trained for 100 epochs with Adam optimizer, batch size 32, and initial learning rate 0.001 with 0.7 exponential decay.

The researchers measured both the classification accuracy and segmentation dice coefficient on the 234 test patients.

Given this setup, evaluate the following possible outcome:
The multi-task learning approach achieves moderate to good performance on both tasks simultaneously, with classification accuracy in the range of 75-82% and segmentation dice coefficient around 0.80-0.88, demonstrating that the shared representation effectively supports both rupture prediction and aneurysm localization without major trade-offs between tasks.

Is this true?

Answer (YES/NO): YES